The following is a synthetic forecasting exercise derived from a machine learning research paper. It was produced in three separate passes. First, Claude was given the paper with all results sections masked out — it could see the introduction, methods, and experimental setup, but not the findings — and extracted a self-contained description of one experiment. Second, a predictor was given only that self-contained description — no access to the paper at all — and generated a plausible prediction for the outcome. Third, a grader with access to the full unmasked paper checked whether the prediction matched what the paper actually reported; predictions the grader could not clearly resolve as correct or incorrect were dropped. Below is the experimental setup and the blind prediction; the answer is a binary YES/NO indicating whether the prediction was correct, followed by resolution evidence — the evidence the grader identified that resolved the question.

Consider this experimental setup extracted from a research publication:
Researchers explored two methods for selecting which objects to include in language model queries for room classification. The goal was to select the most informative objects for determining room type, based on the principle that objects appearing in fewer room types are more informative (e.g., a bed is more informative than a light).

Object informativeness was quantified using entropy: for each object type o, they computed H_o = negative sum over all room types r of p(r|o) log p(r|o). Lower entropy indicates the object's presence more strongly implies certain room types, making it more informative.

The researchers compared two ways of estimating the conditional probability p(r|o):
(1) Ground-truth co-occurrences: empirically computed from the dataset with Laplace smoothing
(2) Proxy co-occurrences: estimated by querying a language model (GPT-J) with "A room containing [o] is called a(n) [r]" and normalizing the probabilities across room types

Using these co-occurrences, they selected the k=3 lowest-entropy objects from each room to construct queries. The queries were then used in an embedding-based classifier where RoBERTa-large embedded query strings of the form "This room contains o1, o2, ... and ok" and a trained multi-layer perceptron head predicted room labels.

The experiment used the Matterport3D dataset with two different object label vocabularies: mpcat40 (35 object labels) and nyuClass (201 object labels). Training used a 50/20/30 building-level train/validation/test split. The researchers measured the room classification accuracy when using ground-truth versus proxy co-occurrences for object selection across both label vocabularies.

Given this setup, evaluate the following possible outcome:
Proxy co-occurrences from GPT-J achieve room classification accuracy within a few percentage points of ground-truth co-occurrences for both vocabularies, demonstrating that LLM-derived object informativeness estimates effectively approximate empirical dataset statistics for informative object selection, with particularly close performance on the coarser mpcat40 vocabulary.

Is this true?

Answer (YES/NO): NO